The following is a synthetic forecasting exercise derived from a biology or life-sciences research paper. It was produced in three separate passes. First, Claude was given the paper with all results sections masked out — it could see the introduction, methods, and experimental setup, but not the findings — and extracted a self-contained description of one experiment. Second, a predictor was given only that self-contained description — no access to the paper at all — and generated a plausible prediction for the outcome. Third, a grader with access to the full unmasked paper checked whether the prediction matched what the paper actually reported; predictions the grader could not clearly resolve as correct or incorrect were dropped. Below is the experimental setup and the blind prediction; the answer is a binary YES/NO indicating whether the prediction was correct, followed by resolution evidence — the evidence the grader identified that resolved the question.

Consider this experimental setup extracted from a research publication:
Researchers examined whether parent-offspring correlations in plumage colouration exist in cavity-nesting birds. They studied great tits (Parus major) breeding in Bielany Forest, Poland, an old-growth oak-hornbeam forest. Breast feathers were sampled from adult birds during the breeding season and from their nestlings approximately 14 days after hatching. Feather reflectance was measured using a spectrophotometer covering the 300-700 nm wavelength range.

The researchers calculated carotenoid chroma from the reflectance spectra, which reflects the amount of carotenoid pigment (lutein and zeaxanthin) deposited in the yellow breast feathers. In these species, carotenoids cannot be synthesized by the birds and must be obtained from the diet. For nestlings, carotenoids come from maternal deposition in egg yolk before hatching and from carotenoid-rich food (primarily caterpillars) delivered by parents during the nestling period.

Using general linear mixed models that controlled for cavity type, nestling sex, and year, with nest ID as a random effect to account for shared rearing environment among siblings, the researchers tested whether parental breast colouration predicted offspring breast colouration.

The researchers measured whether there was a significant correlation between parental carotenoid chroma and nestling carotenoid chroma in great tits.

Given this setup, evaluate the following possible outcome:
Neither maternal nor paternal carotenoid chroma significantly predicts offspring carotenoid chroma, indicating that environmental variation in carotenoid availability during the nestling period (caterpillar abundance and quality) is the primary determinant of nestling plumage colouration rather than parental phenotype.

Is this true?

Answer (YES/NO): NO